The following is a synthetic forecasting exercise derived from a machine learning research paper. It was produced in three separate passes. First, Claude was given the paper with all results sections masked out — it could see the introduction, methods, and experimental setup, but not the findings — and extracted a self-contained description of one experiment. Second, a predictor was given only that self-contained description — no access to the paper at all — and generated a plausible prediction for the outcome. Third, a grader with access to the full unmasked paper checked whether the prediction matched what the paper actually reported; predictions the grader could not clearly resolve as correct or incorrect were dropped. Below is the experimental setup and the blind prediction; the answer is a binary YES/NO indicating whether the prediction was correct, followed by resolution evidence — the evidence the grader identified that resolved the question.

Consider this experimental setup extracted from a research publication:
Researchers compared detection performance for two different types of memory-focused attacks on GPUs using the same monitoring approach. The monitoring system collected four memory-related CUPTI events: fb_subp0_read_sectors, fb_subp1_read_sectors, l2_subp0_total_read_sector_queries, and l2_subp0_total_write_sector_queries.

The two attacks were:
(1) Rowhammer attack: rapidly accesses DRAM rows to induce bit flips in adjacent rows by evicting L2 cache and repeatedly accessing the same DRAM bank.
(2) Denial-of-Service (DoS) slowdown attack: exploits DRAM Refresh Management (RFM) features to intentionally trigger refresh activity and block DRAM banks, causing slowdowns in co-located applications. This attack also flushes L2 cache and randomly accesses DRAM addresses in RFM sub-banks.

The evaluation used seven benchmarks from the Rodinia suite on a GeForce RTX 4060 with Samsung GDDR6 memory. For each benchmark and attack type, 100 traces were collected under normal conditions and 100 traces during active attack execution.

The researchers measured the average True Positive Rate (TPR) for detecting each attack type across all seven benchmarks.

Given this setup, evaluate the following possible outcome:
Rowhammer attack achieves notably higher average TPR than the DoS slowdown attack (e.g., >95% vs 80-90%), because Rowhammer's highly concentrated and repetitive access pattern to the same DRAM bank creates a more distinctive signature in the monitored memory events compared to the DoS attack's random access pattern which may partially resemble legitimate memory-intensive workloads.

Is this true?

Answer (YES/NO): NO